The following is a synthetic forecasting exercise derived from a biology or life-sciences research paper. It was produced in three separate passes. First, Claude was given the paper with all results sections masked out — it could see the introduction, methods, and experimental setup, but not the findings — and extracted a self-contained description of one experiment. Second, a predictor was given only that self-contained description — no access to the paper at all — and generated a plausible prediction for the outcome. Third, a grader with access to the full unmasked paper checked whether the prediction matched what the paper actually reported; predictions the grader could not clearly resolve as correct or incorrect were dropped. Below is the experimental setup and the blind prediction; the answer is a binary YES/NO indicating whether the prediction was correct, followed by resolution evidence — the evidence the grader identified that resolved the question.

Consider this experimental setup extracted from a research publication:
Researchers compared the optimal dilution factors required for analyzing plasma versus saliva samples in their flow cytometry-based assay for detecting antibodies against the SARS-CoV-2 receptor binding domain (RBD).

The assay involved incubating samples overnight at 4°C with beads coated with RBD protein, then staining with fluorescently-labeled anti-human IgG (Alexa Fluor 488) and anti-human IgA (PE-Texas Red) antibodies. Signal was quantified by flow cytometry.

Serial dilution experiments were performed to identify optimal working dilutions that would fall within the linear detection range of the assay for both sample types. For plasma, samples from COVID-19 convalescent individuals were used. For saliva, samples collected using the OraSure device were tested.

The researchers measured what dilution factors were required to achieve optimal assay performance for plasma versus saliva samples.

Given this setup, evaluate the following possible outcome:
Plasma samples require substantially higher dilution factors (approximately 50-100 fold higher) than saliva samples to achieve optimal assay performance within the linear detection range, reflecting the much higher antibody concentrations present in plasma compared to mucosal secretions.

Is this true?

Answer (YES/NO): YES